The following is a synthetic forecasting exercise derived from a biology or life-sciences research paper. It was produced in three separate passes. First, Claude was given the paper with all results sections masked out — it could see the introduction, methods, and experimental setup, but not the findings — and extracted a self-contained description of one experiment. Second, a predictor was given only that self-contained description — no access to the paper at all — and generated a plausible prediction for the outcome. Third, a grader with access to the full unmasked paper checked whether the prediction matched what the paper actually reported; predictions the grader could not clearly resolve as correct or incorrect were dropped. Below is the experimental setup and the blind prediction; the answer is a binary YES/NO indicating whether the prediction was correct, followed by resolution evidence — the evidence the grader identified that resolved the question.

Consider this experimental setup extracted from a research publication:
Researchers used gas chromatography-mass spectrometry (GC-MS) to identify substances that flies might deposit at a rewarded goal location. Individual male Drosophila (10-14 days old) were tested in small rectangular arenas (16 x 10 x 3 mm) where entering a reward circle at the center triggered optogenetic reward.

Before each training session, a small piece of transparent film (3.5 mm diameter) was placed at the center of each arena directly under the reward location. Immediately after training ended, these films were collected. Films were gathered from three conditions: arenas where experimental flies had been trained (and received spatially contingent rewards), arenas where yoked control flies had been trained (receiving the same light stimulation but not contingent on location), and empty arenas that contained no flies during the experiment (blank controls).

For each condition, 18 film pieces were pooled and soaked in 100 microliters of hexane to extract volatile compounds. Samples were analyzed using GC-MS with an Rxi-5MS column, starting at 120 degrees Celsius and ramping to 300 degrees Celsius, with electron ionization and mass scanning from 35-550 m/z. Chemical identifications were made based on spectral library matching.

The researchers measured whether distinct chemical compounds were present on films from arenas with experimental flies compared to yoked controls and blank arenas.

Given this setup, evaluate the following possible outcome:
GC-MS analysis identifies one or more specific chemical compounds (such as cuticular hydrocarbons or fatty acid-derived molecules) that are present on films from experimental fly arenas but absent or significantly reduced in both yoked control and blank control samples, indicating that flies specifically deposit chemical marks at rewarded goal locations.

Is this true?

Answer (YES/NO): NO